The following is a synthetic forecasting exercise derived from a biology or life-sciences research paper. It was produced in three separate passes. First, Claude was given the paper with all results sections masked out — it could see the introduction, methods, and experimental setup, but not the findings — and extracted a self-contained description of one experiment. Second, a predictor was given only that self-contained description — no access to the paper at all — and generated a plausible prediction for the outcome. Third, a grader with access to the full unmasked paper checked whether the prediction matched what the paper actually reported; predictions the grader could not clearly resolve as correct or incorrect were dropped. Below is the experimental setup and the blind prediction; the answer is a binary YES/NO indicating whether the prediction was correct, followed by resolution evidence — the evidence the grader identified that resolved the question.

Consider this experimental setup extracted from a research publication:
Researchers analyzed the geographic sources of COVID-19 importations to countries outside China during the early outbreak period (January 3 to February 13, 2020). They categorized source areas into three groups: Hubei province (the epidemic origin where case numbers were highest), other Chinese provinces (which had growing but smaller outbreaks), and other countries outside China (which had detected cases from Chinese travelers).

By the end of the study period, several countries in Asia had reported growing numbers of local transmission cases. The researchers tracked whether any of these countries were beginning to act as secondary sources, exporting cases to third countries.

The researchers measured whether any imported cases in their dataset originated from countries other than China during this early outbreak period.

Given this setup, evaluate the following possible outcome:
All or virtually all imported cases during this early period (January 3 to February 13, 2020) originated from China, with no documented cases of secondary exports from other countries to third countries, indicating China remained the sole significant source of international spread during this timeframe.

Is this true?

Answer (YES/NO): NO